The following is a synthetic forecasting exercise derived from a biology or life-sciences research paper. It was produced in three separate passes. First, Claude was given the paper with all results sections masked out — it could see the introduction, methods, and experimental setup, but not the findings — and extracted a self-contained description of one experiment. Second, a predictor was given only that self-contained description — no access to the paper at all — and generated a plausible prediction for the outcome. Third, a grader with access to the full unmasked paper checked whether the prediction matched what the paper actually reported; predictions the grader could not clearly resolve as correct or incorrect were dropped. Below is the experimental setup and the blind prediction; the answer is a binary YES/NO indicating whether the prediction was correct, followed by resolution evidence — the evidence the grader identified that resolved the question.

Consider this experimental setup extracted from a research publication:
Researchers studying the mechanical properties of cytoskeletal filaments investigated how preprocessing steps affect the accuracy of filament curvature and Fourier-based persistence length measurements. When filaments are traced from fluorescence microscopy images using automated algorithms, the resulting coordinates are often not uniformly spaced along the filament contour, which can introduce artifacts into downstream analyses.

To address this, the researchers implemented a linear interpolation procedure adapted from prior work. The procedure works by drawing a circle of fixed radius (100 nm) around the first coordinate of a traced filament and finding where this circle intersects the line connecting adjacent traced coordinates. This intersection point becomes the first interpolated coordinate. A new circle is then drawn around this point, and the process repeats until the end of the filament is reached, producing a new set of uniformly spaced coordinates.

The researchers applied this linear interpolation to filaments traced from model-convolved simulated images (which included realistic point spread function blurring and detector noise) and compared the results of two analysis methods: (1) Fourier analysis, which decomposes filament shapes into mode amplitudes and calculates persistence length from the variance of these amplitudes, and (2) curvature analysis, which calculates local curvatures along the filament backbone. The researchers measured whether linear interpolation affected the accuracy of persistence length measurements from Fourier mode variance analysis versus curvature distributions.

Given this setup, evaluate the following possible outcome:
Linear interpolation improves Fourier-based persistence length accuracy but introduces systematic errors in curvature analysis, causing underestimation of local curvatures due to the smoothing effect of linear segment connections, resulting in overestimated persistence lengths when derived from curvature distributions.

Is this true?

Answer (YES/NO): NO